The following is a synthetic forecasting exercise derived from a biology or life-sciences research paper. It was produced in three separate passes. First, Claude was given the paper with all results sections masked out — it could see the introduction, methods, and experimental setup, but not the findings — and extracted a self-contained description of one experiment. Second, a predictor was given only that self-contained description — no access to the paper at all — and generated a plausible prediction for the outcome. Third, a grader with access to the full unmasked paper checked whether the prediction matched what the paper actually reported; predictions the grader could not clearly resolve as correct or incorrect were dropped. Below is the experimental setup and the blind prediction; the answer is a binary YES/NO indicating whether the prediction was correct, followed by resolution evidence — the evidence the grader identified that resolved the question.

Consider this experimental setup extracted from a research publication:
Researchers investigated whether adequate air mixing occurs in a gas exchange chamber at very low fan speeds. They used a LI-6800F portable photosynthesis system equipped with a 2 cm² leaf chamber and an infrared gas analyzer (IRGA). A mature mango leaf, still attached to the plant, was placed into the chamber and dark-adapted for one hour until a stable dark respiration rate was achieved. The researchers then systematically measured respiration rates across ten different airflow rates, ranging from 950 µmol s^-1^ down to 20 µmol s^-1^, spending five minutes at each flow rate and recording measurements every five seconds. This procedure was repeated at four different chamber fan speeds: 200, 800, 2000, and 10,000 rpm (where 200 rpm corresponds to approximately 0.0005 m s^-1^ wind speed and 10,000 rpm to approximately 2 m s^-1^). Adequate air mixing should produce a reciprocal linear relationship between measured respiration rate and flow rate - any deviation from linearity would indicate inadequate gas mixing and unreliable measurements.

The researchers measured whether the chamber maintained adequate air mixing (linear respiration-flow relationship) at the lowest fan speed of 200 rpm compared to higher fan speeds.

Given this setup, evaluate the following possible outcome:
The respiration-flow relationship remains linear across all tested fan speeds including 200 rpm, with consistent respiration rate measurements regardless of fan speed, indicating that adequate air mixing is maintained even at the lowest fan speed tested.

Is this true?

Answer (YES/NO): YES